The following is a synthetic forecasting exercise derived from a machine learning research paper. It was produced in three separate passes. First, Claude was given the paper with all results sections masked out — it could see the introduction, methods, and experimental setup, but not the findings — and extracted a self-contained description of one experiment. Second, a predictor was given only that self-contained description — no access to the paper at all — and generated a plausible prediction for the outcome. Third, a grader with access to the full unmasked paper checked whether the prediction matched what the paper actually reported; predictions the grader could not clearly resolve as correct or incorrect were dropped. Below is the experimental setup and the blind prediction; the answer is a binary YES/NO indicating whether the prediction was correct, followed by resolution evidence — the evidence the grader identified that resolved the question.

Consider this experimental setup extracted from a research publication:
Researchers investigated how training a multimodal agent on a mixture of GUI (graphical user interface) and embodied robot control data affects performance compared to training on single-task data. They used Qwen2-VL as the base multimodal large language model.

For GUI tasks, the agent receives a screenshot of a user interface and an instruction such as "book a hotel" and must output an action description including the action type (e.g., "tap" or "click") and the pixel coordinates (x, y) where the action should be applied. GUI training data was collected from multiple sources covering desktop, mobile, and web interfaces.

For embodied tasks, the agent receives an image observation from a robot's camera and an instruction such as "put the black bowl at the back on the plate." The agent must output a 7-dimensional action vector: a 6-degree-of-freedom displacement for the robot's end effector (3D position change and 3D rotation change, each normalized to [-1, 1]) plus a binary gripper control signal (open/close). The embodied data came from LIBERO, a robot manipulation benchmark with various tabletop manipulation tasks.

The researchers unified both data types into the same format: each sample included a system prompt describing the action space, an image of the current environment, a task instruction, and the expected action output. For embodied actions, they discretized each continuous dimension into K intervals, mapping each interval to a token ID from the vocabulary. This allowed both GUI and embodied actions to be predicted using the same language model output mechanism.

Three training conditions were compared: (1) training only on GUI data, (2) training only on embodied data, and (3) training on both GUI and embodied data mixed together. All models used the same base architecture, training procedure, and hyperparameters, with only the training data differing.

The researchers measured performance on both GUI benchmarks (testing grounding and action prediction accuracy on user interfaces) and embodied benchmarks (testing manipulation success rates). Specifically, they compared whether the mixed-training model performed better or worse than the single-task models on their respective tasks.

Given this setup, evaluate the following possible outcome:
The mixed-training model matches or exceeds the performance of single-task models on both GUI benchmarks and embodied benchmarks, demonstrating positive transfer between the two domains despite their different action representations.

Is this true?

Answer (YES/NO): NO